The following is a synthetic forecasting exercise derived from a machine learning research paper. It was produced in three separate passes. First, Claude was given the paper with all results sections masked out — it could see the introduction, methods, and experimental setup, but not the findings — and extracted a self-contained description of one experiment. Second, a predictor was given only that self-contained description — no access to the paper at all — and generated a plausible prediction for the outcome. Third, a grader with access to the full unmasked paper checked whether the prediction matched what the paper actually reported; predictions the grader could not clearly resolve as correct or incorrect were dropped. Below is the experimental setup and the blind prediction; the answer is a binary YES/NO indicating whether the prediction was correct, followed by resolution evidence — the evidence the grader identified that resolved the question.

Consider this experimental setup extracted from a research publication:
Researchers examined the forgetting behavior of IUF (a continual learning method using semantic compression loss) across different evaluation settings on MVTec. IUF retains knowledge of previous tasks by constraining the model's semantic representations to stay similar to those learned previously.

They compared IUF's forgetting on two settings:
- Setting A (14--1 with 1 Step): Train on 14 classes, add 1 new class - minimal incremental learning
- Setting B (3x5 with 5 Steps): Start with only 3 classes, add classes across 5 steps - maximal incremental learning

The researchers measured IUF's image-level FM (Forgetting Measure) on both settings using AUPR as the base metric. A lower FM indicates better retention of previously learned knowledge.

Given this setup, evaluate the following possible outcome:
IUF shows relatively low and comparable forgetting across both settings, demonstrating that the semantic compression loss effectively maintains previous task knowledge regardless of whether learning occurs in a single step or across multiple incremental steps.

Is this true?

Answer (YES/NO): NO